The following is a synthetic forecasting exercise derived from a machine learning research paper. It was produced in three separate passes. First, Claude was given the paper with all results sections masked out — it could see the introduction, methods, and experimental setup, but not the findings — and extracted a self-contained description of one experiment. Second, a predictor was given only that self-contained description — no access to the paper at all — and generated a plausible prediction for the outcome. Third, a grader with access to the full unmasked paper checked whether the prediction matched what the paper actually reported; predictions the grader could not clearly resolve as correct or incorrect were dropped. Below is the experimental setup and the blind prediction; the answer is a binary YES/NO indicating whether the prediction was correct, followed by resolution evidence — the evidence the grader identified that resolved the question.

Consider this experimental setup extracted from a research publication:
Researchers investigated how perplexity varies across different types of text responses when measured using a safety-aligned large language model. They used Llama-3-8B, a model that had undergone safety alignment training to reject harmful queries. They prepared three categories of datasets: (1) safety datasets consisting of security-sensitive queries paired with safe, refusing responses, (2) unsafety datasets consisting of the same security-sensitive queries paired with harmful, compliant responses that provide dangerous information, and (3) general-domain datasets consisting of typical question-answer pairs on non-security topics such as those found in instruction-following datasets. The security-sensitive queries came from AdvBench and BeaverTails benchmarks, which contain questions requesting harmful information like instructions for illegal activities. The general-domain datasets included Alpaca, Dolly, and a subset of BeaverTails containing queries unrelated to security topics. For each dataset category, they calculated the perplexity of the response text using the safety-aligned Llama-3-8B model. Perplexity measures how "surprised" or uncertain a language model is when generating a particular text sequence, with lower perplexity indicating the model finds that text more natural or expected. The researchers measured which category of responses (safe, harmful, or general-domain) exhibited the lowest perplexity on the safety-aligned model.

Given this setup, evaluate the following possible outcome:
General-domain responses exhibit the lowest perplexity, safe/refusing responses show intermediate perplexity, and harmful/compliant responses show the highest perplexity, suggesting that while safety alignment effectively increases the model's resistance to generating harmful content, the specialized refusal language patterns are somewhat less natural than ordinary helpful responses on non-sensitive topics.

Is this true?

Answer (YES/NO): NO